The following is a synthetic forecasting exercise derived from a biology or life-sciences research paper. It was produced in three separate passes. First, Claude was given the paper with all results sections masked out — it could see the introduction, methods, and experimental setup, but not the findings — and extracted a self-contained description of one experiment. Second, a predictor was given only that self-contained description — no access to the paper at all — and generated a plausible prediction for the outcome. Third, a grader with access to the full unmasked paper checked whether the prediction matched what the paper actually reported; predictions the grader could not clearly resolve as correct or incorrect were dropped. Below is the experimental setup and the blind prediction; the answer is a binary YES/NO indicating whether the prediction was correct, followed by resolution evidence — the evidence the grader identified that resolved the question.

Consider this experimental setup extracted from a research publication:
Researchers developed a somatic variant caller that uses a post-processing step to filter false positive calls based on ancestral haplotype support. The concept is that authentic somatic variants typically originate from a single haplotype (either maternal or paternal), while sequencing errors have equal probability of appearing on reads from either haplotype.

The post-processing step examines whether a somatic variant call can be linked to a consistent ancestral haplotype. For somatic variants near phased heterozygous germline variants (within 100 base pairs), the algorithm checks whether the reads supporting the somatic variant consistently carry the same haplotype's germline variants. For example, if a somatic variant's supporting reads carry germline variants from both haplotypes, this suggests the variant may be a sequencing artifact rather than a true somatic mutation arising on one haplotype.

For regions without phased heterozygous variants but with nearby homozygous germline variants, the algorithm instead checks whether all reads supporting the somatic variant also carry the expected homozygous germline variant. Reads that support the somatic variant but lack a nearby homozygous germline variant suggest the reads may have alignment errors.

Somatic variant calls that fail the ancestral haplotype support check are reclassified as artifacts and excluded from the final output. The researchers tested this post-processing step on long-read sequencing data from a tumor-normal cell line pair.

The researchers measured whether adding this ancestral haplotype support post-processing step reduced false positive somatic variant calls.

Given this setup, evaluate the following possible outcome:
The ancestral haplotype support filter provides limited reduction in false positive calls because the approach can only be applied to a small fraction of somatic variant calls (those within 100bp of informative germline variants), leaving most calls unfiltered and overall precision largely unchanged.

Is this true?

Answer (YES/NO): NO